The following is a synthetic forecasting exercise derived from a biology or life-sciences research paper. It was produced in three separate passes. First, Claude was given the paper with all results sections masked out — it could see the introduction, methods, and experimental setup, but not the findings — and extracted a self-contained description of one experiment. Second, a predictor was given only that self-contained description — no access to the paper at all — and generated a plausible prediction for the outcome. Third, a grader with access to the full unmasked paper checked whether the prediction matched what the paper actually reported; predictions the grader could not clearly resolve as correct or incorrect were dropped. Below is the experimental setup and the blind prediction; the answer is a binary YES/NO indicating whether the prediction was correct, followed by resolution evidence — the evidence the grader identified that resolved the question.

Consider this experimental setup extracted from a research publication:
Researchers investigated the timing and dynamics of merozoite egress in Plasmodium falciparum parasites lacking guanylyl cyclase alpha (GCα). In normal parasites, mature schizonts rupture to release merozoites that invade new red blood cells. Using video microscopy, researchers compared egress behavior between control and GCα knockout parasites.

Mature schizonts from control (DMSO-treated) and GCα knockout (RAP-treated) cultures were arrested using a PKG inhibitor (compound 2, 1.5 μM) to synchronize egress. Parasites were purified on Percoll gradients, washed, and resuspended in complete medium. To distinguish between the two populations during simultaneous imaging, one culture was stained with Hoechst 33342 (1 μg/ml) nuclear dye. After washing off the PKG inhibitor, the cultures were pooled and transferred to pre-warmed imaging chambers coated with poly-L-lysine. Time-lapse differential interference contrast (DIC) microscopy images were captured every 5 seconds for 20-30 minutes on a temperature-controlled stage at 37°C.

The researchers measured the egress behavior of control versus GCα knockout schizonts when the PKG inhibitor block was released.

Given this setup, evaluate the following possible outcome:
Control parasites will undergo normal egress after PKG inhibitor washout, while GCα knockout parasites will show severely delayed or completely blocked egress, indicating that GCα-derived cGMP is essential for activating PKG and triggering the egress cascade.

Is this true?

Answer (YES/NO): YES